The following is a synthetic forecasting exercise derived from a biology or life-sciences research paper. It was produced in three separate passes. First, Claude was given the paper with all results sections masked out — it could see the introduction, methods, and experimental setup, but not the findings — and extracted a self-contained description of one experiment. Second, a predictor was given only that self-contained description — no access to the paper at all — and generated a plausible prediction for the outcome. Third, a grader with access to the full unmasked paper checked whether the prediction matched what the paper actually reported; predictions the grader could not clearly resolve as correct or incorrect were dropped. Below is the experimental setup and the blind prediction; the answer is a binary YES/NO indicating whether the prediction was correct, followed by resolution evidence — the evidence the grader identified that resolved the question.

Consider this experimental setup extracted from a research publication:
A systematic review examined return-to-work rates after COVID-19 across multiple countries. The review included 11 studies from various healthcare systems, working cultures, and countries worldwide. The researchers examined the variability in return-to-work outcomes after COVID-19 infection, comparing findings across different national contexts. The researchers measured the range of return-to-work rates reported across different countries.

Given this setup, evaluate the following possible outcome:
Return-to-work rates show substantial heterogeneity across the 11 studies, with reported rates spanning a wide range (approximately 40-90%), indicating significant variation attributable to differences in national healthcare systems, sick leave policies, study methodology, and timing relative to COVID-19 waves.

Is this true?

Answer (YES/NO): NO